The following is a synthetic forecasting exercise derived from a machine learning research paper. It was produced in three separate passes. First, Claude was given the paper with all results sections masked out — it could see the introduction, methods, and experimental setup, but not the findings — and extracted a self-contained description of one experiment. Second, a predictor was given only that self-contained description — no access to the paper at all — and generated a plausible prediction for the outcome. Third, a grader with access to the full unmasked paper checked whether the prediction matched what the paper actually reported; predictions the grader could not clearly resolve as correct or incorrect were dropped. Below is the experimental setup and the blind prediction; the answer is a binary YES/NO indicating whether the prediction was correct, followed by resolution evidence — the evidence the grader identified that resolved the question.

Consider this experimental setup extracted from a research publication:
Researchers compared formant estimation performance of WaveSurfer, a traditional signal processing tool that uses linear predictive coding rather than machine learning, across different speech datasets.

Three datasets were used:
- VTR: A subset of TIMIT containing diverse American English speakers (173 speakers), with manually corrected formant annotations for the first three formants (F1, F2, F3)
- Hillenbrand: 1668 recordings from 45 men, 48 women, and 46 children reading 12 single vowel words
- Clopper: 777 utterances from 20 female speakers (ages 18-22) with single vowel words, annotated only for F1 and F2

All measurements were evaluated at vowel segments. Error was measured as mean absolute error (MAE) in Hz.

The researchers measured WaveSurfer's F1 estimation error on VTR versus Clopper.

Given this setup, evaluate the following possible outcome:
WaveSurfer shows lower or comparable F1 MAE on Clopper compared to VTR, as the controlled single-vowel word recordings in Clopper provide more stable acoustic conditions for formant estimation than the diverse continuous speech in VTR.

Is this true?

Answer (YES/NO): NO